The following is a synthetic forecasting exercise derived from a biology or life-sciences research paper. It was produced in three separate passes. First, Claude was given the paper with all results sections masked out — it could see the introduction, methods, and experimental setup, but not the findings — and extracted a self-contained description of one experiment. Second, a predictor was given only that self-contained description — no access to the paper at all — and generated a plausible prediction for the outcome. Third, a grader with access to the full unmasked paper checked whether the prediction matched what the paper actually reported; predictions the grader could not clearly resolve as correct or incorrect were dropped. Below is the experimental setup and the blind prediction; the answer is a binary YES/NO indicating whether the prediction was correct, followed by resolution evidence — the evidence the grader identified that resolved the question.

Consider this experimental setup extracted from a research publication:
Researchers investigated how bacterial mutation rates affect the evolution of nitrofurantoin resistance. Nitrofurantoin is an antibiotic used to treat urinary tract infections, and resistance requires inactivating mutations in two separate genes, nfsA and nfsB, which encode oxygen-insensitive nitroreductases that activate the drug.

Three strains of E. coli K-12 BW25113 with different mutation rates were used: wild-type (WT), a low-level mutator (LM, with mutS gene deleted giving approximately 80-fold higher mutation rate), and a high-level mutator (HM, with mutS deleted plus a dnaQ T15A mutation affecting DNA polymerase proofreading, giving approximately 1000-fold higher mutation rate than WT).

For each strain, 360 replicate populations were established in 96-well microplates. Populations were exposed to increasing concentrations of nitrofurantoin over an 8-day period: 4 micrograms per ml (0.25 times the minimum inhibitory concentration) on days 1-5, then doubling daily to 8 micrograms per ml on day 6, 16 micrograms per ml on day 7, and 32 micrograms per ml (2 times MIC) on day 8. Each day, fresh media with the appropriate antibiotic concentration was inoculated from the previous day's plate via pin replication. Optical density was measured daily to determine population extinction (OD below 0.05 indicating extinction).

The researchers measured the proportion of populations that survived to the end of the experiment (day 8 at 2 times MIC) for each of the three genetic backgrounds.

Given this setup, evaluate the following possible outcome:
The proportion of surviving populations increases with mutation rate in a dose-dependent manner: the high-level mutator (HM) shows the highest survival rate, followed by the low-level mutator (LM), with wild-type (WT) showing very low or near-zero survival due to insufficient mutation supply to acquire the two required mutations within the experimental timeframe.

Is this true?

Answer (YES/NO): NO